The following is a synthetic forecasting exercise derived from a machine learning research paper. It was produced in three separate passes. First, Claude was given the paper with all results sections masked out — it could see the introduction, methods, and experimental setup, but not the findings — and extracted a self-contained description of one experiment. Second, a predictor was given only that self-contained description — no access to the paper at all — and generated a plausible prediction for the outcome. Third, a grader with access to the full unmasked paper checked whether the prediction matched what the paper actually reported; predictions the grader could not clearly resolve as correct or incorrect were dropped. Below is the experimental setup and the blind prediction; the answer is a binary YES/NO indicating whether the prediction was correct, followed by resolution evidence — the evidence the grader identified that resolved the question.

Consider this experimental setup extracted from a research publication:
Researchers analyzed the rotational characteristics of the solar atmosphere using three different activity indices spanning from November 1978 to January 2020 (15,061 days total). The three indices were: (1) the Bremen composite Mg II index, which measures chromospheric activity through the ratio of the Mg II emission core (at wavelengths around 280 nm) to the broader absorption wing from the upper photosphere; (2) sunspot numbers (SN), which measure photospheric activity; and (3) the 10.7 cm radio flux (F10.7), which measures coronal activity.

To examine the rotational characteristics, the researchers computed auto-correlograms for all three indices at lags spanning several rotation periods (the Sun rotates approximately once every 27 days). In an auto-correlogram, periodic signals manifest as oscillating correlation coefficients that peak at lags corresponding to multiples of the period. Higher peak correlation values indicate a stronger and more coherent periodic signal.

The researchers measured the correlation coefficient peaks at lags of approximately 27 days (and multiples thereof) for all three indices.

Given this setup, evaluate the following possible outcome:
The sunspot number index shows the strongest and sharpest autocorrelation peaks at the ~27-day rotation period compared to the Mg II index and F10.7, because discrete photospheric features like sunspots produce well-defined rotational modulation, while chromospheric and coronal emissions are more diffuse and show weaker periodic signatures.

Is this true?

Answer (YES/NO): NO